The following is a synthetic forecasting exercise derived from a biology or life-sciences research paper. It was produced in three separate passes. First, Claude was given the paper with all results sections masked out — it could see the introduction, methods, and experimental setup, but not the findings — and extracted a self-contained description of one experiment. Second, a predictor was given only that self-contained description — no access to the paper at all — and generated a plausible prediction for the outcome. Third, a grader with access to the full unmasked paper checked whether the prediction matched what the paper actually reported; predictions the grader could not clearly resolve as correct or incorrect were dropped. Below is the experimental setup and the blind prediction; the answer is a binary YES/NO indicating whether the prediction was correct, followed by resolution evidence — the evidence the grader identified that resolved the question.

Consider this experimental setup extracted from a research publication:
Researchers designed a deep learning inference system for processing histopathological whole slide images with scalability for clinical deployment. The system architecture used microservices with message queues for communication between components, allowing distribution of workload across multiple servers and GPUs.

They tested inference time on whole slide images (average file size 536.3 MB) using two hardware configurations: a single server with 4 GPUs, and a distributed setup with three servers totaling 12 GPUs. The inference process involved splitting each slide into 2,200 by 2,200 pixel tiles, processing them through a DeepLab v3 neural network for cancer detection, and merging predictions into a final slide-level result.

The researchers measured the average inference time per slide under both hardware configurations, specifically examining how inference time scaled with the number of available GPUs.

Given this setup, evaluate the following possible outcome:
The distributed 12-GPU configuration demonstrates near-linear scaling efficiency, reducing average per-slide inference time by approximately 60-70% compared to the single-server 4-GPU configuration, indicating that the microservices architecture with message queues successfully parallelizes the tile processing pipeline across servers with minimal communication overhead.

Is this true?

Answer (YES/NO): NO